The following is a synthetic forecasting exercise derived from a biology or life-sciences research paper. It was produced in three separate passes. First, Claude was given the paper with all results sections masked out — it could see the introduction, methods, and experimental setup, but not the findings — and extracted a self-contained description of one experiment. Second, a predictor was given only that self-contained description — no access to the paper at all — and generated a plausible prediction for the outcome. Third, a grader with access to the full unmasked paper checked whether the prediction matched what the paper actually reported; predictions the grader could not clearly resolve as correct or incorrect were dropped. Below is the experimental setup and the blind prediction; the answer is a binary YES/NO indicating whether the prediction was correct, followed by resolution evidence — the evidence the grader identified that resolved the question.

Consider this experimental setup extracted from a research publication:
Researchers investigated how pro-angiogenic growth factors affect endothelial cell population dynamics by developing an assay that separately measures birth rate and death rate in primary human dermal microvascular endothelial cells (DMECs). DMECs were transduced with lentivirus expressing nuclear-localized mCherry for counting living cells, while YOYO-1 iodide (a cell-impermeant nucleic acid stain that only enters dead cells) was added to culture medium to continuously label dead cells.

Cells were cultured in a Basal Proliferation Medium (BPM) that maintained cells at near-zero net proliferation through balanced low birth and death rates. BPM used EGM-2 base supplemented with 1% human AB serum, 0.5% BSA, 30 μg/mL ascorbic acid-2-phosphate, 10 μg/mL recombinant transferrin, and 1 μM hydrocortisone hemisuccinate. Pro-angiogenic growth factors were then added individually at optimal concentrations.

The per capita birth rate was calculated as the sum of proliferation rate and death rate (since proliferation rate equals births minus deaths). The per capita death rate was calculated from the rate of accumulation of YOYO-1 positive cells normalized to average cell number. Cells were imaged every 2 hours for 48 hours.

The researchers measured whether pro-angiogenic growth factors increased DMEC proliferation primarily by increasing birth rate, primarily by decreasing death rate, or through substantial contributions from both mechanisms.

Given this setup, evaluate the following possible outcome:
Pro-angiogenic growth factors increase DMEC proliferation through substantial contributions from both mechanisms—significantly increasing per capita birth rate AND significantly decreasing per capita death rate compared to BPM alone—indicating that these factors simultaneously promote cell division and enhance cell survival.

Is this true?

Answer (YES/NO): NO